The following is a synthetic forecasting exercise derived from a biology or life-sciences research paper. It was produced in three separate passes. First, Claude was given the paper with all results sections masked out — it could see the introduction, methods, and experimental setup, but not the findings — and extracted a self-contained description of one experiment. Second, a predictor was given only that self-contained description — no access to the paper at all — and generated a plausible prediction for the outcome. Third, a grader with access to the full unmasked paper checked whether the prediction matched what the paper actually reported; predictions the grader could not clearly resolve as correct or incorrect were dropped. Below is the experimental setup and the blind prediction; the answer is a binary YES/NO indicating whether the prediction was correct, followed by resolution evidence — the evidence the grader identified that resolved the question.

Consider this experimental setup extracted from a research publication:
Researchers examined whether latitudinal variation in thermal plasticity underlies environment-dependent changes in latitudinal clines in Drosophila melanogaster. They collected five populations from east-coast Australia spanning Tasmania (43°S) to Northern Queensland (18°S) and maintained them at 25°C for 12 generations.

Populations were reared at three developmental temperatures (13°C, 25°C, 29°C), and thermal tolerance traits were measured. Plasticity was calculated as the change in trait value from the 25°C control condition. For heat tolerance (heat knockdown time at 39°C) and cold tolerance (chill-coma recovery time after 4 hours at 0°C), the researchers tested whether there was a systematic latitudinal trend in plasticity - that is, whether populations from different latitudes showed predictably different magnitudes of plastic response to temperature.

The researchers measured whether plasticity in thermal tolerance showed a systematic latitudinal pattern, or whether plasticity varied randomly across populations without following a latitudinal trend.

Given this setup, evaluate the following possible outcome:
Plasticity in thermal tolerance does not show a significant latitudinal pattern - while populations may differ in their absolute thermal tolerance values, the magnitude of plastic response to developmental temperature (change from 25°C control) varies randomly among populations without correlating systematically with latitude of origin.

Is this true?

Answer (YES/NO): NO